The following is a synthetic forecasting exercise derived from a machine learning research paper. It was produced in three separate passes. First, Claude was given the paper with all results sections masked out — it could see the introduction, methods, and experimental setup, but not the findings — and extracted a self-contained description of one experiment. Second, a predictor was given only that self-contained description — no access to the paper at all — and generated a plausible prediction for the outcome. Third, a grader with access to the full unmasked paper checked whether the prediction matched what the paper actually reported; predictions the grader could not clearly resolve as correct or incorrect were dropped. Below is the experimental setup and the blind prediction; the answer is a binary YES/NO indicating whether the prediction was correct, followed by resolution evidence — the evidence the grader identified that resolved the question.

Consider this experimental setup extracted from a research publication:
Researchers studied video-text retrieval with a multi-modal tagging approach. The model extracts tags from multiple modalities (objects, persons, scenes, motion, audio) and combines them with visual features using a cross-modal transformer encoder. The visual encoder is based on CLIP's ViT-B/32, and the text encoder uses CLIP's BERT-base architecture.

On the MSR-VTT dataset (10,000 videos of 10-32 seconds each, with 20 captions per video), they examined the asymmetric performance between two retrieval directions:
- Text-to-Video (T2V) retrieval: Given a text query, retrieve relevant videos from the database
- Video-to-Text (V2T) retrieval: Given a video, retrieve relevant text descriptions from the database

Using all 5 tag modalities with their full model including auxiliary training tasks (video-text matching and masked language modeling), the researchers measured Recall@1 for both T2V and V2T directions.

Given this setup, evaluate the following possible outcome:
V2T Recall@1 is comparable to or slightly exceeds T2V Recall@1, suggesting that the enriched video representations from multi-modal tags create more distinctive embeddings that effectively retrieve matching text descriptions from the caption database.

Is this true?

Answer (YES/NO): YES